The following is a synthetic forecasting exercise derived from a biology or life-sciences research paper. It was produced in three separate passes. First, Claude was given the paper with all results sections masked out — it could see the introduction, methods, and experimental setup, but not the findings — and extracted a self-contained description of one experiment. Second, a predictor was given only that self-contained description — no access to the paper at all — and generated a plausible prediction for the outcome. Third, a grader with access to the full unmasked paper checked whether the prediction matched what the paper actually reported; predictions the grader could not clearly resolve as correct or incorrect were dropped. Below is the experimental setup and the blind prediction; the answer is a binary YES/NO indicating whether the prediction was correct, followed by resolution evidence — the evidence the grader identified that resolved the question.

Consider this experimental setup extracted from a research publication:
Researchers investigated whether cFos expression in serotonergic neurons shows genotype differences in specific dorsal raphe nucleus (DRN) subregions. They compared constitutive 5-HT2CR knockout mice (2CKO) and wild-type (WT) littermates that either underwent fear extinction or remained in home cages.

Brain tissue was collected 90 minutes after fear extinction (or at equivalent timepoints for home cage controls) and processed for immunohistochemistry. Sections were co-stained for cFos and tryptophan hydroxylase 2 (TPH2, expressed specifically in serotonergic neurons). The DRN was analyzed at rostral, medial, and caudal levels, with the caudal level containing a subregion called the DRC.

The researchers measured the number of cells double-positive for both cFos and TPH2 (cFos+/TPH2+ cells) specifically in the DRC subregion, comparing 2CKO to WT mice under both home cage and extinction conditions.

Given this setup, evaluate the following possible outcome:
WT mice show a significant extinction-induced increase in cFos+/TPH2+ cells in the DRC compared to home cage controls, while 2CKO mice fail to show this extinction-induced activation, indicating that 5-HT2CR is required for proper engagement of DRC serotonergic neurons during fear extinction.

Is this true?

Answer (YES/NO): NO